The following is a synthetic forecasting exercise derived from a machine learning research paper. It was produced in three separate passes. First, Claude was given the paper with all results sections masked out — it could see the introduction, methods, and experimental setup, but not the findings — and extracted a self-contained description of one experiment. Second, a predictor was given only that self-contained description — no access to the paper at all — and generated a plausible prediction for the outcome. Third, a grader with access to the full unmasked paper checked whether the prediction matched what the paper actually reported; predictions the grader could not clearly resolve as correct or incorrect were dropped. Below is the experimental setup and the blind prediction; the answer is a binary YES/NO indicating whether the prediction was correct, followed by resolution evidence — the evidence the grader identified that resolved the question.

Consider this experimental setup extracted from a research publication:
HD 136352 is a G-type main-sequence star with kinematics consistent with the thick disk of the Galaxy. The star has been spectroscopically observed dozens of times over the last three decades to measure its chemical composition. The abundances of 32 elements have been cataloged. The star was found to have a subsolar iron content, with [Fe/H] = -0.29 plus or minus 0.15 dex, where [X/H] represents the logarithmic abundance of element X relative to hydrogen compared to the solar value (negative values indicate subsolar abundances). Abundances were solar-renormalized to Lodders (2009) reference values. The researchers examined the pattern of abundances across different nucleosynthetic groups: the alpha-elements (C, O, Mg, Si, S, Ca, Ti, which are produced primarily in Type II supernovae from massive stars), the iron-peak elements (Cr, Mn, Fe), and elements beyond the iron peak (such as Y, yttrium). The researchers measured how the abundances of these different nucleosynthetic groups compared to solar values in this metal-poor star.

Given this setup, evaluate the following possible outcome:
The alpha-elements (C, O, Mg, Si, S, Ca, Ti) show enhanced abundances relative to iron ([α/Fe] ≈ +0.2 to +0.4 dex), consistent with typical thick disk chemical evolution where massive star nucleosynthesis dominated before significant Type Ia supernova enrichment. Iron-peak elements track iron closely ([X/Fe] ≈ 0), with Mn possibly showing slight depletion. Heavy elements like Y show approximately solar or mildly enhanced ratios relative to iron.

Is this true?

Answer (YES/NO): NO